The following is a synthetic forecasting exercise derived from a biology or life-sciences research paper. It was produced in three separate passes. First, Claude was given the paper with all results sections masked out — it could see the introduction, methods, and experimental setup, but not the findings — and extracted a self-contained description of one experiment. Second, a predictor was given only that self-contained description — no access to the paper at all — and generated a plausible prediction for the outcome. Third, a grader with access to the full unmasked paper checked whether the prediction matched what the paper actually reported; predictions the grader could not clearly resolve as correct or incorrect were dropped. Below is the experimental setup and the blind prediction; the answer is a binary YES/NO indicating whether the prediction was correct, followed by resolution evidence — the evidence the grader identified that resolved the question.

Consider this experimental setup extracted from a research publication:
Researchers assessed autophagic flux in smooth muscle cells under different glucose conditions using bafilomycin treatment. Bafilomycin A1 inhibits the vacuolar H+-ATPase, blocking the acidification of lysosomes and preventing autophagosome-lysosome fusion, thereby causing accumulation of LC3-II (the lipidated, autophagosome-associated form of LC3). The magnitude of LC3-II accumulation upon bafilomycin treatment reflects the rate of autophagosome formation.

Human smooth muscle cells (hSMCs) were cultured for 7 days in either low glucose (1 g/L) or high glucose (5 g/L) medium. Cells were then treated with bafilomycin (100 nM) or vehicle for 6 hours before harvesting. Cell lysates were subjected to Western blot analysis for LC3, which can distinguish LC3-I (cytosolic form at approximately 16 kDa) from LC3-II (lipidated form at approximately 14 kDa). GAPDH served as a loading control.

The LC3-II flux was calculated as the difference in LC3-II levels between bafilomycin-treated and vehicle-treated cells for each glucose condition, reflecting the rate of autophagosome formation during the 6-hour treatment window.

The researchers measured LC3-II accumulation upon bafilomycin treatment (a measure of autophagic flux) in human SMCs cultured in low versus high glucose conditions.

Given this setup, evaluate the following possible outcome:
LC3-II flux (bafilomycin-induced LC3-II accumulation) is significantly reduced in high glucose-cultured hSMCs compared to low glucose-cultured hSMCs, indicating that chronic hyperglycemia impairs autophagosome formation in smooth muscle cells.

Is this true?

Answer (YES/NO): YES